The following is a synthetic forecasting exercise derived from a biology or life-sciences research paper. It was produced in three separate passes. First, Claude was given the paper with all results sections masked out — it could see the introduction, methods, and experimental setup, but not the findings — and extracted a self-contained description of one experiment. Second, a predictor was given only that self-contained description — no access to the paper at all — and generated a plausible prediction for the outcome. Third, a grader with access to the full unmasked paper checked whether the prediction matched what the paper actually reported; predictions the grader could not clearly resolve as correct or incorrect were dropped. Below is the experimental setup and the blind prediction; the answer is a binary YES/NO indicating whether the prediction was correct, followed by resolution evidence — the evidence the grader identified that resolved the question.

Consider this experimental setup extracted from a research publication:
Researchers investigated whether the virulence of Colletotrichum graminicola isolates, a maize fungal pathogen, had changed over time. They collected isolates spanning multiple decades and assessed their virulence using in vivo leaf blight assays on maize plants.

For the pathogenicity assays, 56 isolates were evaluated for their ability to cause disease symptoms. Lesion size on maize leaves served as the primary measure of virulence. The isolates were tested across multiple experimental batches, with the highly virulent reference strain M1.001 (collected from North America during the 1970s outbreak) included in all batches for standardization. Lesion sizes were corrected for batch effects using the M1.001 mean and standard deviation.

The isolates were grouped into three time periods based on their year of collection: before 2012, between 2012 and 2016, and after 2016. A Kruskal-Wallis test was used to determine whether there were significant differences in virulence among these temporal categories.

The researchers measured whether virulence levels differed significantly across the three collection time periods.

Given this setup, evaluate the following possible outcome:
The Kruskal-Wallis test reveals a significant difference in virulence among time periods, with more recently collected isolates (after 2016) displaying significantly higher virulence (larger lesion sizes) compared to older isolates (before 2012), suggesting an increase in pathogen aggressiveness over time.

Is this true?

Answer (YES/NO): NO